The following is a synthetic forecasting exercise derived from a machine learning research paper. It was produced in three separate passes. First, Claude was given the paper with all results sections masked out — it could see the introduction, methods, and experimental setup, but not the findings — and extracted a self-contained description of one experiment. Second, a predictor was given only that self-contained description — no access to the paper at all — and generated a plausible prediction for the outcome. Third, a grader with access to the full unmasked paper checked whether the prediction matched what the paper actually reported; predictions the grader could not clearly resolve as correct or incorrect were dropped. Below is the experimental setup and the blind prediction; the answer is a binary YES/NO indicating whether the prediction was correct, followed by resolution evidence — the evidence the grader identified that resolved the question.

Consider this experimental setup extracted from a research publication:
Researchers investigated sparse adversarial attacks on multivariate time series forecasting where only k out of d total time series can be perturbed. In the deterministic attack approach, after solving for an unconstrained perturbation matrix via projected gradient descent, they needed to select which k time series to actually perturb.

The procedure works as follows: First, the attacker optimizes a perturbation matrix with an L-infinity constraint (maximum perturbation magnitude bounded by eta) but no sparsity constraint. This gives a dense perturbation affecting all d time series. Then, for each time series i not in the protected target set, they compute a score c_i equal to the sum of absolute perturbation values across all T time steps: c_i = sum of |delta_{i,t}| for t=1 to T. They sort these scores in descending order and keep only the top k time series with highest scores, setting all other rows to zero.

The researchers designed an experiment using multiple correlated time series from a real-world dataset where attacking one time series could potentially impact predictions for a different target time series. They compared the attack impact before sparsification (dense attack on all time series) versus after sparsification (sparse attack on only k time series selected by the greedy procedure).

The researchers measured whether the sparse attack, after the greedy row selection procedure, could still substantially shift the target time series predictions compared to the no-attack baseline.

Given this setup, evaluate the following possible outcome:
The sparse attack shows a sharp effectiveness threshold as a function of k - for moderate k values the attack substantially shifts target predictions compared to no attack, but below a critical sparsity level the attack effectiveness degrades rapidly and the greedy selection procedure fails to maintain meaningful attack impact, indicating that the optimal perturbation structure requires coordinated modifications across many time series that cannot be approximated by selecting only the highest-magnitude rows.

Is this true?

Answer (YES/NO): NO